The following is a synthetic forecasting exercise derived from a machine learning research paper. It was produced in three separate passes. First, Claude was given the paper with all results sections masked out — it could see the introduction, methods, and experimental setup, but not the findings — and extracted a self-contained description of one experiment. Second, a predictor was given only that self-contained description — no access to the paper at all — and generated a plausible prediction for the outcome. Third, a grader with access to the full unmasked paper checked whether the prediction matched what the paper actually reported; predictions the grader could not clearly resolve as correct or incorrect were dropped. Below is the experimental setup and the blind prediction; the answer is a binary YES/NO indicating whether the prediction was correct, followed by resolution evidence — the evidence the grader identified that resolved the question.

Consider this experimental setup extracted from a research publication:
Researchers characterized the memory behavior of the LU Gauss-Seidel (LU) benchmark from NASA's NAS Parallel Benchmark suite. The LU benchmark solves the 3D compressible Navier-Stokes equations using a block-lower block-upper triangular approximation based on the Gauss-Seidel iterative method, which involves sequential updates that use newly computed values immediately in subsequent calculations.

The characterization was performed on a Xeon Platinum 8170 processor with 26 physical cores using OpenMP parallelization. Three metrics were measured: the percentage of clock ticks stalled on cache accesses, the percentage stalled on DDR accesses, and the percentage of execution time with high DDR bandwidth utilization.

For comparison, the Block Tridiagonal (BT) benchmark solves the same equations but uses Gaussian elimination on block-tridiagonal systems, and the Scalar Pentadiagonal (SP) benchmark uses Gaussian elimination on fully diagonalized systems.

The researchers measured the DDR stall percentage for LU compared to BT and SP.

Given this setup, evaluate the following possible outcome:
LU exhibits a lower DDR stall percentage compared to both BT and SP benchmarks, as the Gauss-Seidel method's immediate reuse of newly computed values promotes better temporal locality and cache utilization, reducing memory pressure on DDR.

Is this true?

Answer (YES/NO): NO